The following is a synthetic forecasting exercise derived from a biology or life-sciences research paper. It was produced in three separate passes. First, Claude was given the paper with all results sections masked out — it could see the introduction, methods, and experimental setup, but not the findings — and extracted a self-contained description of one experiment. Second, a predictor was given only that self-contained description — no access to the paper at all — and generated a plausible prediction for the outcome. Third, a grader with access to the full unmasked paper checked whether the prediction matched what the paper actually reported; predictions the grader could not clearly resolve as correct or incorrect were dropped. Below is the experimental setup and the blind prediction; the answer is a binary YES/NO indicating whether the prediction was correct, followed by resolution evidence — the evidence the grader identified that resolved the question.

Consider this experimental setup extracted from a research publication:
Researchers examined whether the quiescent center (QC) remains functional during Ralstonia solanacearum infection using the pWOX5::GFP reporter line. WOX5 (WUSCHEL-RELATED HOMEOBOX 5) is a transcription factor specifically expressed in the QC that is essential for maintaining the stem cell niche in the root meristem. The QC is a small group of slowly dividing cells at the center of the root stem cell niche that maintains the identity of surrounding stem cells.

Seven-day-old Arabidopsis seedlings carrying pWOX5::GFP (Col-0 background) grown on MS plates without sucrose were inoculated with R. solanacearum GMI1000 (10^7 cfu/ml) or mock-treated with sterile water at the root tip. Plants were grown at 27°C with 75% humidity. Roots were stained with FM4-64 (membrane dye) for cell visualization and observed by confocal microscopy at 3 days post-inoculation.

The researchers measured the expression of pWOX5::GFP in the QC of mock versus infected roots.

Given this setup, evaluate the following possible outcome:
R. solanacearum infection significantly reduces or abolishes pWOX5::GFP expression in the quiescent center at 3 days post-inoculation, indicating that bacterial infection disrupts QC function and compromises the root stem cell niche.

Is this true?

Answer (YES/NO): YES